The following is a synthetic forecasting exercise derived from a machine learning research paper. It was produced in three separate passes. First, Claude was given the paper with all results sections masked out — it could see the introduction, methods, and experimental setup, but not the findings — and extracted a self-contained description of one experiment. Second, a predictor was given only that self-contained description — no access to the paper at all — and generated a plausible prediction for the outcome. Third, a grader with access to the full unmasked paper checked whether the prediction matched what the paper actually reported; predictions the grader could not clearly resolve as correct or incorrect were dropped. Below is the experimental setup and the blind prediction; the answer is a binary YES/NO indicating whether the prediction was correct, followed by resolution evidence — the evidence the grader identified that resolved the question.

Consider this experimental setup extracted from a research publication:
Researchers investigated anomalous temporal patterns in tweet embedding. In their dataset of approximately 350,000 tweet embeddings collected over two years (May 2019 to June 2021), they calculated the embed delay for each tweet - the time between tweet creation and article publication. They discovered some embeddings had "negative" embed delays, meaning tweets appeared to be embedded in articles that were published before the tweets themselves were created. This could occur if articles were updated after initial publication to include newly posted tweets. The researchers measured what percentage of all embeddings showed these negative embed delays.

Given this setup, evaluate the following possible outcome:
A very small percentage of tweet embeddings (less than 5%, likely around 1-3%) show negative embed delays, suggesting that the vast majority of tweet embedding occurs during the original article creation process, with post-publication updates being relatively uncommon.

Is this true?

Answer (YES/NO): NO